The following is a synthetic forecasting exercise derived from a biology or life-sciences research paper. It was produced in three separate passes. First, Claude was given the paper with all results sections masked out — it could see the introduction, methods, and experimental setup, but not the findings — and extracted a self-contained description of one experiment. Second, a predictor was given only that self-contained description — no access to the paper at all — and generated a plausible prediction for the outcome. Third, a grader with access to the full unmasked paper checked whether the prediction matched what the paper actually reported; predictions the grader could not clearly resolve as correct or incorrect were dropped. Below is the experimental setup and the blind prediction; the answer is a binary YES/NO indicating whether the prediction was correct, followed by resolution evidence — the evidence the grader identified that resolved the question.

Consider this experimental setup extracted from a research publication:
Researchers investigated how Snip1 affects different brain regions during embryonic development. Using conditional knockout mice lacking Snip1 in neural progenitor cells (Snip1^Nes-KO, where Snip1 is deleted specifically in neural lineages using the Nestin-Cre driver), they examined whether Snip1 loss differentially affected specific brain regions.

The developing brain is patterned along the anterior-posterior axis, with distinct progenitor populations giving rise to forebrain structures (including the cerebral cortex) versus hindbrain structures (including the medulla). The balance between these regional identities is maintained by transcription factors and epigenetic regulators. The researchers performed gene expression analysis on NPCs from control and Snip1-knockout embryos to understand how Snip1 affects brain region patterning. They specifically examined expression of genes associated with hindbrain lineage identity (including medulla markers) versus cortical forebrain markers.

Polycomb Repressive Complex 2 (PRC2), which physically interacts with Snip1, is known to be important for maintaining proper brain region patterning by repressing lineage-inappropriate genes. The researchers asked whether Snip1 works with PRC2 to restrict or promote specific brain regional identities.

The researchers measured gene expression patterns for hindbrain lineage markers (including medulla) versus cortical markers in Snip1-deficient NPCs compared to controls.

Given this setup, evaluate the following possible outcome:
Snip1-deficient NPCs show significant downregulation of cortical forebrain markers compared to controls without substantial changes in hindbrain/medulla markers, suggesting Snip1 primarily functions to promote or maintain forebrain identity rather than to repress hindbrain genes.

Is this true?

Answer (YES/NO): NO